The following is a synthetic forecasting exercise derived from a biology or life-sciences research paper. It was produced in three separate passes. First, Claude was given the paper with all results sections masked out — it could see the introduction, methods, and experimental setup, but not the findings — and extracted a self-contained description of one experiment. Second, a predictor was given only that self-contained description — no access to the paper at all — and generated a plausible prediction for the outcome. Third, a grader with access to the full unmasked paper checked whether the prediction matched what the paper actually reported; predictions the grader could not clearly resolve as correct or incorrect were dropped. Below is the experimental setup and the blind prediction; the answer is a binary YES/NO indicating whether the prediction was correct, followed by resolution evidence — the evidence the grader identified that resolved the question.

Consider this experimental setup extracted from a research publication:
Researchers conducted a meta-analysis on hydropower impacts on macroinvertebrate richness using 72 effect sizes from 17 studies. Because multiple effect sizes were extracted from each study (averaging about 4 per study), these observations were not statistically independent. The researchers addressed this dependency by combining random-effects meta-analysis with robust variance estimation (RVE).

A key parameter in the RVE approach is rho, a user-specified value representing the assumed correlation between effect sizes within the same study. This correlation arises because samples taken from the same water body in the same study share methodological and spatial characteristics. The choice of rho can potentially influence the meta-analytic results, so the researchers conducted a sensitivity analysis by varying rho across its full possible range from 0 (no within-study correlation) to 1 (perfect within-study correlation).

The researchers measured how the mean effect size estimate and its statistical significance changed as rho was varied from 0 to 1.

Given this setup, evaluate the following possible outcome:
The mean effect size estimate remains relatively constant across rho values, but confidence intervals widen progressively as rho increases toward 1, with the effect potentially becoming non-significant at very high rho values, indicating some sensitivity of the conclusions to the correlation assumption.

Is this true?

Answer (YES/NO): NO